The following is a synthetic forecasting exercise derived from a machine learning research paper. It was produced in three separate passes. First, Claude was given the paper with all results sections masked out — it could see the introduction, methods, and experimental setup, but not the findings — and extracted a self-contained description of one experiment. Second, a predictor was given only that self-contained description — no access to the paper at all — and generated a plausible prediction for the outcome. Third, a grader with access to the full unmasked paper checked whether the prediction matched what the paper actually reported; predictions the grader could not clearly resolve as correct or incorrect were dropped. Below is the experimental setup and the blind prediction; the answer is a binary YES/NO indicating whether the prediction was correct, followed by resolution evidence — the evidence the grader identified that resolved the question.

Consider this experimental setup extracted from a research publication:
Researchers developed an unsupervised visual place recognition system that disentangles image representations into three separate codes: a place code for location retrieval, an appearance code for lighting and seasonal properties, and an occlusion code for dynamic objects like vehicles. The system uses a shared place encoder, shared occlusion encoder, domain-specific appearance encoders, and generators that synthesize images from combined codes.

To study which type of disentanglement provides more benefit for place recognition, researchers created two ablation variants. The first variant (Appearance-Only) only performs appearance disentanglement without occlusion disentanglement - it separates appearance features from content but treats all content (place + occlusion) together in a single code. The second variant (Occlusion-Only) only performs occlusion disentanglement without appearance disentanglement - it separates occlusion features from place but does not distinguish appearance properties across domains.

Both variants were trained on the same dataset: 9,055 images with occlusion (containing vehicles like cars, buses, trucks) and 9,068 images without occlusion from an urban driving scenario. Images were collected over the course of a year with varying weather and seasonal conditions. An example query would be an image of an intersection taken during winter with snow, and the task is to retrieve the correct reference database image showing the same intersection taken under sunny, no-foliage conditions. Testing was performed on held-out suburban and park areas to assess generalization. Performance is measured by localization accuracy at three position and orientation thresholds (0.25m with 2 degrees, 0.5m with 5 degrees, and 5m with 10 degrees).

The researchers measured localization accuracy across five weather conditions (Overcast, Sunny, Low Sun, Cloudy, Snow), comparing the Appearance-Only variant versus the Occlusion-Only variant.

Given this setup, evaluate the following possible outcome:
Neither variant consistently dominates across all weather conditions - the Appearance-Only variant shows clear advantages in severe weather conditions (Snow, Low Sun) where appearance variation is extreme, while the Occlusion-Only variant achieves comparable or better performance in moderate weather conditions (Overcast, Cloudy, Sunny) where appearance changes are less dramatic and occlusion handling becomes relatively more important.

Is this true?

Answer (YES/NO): NO